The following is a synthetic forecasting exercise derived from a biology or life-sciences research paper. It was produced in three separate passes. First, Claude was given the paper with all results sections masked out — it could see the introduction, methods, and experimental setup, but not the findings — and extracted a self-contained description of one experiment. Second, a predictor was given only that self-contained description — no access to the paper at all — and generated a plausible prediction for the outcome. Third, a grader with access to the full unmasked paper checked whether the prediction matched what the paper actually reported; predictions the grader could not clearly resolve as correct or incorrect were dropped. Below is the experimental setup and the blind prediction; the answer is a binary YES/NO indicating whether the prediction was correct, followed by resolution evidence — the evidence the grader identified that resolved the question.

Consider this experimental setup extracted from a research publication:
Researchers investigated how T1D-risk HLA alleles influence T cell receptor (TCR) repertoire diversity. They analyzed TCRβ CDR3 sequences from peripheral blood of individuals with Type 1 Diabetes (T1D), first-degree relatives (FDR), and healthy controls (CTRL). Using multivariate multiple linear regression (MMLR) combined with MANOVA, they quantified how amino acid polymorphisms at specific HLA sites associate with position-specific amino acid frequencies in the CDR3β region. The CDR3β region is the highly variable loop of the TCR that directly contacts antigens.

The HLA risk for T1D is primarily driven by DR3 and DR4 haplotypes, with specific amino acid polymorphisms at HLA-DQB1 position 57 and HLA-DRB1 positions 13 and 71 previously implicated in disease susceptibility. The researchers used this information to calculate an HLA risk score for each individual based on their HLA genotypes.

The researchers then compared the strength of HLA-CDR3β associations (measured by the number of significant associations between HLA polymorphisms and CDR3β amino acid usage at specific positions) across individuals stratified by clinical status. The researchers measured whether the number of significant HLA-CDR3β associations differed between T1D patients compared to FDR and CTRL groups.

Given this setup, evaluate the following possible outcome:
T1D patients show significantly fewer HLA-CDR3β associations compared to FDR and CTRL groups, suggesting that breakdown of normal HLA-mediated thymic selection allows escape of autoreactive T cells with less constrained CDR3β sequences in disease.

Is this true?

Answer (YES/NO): NO